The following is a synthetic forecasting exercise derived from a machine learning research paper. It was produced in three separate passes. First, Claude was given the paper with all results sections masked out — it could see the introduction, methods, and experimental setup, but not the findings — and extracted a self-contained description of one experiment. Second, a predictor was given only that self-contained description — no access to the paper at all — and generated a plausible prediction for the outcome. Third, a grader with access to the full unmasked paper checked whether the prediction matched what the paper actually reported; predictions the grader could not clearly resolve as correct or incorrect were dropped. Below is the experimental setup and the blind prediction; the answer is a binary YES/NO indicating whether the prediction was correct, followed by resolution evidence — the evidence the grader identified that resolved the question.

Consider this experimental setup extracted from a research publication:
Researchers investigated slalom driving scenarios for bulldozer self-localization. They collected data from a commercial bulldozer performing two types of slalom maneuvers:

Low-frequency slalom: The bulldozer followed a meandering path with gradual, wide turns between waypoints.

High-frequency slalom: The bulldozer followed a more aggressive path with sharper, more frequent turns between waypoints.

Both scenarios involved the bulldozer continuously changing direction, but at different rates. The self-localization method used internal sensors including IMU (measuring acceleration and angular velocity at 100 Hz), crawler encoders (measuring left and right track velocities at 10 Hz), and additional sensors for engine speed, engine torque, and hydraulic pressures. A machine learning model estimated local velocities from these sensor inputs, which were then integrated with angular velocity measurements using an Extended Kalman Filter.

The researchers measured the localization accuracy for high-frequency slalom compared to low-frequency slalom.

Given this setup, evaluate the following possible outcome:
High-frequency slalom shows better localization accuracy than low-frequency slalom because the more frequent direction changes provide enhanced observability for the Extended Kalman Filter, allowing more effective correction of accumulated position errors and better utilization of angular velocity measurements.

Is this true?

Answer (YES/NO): NO